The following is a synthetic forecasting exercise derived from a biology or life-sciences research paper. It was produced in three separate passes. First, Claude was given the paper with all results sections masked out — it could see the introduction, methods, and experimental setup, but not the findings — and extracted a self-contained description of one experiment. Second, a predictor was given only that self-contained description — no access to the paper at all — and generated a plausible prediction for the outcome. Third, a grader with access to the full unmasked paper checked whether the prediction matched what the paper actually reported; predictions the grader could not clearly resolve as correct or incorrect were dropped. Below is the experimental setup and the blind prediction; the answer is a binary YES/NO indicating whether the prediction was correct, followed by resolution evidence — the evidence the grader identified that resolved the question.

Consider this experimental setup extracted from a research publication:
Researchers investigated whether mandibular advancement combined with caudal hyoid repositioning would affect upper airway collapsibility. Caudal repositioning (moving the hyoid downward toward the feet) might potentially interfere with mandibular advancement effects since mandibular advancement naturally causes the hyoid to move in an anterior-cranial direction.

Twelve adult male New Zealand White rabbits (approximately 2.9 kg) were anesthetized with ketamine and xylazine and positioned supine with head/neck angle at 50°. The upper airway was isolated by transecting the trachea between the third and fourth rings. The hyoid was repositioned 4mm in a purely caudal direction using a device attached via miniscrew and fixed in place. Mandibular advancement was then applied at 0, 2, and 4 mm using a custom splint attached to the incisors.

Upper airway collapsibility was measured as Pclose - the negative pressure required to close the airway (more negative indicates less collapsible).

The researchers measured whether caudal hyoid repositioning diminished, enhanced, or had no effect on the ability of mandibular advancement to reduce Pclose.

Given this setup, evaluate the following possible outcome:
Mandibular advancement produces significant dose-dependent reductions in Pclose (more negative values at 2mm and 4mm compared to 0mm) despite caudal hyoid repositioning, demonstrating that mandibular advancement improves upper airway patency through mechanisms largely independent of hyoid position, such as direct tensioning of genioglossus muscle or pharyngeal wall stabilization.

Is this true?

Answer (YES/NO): YES